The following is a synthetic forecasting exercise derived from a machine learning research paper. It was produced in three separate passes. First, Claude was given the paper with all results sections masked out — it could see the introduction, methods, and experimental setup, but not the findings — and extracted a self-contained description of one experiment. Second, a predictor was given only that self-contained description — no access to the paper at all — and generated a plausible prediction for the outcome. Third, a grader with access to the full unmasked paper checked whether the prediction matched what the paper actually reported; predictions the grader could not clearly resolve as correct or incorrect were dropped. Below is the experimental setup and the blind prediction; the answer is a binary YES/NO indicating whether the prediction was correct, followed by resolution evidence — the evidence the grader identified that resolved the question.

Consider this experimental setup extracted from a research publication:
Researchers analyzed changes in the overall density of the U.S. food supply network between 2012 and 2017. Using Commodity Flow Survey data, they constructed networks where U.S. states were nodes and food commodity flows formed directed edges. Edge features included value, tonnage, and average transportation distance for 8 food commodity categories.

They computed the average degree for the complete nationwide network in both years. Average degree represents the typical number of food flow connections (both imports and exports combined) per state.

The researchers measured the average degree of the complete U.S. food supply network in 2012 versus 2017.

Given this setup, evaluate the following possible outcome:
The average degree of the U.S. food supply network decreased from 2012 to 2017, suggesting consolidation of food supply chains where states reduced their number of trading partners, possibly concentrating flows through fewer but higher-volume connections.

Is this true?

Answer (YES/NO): YES